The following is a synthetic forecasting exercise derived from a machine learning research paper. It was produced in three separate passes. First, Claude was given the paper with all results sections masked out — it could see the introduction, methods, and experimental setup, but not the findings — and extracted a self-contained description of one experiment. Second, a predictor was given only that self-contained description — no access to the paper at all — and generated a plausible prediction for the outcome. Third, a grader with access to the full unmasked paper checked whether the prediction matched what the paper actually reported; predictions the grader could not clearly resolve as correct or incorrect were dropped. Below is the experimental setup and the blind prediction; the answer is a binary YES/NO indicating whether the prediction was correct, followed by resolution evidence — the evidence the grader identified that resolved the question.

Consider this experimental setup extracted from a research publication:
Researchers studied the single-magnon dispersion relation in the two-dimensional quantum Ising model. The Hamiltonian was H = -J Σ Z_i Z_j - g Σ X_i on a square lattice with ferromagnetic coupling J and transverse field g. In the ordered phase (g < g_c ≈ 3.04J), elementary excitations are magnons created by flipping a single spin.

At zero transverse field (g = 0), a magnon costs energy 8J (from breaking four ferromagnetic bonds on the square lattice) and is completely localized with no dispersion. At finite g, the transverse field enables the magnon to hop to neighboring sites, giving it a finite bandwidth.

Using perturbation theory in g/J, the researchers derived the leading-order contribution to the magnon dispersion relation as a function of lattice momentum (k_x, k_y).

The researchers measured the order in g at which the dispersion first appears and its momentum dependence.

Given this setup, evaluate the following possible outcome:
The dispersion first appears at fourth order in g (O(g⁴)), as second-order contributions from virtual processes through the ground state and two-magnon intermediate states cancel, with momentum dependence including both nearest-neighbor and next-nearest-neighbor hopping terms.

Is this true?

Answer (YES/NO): NO